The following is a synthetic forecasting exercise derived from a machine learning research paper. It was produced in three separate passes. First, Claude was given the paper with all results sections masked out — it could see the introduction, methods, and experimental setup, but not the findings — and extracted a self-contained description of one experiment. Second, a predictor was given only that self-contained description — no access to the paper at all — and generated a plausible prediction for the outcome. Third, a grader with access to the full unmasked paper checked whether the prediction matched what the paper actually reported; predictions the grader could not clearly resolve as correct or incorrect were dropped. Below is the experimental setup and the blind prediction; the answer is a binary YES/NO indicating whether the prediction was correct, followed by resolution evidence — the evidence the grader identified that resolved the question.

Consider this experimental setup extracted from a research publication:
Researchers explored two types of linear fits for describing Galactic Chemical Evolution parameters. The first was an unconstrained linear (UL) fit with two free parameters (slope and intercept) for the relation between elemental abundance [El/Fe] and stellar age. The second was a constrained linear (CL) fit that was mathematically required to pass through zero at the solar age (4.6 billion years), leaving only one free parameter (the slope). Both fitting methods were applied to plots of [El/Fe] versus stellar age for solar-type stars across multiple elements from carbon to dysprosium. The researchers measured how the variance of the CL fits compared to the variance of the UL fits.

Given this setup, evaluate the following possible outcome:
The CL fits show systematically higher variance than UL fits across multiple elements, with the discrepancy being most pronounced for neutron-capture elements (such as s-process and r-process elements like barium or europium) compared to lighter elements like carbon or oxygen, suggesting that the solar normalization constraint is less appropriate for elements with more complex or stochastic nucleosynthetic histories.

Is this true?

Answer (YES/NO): NO